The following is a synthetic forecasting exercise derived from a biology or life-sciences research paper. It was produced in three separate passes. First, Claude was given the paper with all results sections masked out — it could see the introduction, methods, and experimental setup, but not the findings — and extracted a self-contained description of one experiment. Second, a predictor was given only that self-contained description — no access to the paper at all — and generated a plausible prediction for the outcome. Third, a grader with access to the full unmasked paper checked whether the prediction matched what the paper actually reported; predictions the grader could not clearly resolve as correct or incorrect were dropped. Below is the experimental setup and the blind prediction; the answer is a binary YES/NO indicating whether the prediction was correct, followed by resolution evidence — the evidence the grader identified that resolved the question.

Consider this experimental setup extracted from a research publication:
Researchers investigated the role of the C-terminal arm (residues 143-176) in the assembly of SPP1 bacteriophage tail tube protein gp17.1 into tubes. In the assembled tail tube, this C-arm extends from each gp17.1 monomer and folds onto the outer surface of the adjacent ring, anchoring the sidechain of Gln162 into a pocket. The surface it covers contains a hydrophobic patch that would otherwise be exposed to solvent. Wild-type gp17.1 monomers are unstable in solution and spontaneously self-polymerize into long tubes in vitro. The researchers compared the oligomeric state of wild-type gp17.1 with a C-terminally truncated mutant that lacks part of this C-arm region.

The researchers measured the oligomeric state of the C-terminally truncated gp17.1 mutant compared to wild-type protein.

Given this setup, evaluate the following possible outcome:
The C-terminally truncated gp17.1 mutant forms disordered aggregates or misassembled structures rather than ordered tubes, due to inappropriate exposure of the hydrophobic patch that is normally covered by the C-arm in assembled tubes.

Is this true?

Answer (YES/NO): NO